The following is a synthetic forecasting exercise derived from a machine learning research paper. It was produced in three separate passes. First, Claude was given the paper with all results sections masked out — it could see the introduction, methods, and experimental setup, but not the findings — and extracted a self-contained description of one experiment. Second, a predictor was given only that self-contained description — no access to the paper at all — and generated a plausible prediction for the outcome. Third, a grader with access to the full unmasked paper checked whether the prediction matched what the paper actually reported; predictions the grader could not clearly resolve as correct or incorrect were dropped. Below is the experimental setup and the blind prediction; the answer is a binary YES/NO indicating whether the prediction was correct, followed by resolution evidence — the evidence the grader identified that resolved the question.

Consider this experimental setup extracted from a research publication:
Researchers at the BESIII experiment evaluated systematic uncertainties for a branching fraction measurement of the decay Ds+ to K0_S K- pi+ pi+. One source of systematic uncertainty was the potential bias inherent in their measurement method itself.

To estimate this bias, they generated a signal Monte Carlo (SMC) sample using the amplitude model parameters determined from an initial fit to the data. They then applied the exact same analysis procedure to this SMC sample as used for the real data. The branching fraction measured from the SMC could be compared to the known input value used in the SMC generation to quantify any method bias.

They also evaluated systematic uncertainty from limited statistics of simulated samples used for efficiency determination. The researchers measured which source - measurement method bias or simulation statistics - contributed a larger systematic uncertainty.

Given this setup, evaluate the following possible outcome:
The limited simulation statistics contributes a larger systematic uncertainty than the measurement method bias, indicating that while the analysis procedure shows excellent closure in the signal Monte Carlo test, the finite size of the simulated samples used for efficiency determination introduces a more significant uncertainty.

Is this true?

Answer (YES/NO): NO